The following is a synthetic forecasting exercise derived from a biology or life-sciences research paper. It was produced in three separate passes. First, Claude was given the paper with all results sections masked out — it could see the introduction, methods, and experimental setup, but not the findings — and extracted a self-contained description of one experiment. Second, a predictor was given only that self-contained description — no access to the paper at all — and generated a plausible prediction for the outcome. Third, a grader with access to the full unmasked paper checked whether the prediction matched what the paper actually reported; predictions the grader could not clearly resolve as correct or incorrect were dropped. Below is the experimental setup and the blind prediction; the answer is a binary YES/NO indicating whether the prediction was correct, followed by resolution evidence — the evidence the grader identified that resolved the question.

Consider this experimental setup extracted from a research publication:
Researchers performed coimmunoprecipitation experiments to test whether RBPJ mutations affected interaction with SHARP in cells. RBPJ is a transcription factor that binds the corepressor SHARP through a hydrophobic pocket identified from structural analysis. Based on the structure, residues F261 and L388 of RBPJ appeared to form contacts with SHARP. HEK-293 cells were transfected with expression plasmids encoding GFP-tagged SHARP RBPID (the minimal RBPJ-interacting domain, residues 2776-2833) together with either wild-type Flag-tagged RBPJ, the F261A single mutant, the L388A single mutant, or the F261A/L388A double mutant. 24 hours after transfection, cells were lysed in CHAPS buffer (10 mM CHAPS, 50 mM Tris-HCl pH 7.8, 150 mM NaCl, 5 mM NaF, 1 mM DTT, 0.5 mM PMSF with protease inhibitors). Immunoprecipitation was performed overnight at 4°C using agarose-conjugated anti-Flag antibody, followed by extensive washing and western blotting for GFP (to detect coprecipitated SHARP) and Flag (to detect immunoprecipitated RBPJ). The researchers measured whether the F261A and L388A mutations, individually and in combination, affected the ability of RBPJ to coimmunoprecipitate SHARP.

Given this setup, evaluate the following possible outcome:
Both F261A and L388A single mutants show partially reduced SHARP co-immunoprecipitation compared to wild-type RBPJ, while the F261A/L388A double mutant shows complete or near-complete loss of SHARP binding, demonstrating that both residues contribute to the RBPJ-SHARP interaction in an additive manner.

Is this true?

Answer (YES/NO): YES